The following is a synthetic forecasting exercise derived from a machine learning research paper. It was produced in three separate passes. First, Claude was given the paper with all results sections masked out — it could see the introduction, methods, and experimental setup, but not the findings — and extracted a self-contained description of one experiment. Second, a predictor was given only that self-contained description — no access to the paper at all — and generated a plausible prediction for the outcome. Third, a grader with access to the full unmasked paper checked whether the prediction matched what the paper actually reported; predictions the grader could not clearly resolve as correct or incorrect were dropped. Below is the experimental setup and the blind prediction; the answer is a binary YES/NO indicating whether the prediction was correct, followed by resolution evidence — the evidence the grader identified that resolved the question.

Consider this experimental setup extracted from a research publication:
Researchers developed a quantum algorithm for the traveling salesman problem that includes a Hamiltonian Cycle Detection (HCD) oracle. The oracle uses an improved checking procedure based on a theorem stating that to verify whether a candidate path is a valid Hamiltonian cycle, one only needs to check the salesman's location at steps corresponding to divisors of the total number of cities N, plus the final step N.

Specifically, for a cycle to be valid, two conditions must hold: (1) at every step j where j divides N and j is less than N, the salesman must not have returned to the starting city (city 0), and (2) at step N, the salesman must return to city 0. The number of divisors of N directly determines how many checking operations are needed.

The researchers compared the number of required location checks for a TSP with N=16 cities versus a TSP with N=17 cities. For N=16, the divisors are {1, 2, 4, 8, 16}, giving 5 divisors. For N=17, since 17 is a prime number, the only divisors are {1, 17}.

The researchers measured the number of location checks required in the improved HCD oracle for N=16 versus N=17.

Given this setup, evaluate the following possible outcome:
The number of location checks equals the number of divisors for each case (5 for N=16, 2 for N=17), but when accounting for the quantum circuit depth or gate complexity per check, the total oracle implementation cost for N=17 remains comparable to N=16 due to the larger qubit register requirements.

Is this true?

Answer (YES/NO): NO